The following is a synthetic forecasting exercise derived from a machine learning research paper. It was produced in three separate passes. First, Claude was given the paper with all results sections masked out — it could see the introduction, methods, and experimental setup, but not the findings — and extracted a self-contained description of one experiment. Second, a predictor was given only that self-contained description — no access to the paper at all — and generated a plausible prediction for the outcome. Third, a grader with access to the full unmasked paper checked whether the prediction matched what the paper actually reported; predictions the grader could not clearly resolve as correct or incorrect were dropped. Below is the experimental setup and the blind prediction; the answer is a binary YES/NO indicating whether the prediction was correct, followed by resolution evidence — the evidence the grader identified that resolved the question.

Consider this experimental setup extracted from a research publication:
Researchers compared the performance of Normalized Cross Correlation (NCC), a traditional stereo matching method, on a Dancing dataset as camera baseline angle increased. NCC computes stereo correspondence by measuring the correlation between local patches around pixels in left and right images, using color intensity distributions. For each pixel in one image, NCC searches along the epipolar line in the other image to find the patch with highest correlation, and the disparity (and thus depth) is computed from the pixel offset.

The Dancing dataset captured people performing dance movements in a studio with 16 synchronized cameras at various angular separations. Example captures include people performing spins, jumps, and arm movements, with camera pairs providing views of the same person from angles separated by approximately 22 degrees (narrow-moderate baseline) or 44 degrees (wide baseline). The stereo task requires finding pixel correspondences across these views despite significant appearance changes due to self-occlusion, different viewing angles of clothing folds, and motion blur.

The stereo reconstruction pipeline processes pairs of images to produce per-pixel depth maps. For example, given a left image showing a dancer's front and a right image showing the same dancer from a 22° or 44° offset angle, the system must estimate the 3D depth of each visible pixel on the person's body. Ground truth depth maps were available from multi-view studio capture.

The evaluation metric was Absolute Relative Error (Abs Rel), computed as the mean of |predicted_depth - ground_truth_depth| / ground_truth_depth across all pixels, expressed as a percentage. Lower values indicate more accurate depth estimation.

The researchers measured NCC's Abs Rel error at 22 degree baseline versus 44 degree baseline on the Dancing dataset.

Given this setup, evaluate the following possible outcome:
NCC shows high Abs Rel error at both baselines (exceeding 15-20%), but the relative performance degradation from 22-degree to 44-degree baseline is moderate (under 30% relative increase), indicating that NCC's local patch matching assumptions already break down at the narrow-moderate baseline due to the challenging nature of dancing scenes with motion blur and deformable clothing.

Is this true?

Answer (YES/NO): NO